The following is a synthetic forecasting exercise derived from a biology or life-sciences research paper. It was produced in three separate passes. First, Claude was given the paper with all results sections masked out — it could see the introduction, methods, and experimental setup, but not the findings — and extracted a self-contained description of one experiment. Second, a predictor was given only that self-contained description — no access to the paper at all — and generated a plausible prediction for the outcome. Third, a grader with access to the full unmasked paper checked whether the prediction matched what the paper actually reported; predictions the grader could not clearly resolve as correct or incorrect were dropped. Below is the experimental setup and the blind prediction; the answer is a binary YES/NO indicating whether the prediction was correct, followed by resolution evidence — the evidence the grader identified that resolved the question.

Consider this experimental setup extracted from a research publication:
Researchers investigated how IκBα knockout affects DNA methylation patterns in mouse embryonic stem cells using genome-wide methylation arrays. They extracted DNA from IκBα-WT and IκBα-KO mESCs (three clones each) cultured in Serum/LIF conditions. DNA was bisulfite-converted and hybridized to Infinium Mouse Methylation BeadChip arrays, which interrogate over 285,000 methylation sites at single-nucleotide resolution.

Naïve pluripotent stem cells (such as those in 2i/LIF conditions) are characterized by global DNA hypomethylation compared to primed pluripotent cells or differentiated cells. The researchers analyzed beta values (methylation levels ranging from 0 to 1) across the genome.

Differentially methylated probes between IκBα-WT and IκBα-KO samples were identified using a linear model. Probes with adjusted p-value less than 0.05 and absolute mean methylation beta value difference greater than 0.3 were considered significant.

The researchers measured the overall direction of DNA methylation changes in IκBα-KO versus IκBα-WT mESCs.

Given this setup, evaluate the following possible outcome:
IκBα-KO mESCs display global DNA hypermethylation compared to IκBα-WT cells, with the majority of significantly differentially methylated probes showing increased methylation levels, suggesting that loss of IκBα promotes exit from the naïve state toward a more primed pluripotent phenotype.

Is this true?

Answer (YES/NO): NO